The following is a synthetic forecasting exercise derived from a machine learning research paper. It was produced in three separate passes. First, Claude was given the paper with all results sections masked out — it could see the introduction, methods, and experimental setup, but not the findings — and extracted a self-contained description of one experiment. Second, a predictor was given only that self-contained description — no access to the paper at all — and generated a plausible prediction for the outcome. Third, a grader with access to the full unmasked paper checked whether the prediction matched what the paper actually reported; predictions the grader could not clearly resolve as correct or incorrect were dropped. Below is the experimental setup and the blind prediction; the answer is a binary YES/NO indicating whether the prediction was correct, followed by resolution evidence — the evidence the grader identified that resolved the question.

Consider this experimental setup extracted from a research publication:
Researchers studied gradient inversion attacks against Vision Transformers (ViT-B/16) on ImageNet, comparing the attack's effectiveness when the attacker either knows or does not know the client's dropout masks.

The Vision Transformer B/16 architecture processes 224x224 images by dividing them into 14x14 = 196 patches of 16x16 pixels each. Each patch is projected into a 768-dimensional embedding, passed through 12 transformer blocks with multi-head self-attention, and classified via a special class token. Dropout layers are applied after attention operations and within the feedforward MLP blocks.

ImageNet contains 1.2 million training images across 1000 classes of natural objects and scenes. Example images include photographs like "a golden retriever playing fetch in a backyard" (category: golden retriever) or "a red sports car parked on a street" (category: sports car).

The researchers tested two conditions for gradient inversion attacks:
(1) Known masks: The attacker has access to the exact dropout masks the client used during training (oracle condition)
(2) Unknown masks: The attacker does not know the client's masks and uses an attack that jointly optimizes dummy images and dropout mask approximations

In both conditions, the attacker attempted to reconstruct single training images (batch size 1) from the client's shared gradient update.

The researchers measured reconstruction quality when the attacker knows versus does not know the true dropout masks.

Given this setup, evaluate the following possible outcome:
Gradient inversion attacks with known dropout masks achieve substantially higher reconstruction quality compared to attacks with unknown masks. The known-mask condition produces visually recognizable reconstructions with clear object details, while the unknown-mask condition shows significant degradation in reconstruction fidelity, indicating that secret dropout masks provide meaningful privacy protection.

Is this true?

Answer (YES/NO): NO